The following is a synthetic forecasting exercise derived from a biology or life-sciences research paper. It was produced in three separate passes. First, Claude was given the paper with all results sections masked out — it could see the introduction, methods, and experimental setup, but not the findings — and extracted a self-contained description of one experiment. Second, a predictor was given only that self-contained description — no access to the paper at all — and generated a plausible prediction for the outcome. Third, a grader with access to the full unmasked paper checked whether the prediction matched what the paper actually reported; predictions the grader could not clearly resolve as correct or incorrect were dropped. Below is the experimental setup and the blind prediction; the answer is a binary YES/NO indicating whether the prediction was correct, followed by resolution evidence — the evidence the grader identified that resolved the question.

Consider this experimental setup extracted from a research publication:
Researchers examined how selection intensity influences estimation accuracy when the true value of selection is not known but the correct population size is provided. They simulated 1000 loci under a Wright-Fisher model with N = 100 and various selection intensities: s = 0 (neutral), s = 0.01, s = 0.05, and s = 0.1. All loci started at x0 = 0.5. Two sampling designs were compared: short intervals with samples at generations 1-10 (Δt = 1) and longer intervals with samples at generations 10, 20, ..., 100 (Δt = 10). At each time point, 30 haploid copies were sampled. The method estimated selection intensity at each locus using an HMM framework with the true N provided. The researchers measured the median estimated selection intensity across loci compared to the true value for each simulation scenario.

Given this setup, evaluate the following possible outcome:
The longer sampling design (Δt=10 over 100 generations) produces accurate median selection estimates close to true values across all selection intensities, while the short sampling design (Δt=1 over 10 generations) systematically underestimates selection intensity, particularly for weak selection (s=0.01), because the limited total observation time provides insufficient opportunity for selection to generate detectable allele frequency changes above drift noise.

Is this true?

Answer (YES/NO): NO